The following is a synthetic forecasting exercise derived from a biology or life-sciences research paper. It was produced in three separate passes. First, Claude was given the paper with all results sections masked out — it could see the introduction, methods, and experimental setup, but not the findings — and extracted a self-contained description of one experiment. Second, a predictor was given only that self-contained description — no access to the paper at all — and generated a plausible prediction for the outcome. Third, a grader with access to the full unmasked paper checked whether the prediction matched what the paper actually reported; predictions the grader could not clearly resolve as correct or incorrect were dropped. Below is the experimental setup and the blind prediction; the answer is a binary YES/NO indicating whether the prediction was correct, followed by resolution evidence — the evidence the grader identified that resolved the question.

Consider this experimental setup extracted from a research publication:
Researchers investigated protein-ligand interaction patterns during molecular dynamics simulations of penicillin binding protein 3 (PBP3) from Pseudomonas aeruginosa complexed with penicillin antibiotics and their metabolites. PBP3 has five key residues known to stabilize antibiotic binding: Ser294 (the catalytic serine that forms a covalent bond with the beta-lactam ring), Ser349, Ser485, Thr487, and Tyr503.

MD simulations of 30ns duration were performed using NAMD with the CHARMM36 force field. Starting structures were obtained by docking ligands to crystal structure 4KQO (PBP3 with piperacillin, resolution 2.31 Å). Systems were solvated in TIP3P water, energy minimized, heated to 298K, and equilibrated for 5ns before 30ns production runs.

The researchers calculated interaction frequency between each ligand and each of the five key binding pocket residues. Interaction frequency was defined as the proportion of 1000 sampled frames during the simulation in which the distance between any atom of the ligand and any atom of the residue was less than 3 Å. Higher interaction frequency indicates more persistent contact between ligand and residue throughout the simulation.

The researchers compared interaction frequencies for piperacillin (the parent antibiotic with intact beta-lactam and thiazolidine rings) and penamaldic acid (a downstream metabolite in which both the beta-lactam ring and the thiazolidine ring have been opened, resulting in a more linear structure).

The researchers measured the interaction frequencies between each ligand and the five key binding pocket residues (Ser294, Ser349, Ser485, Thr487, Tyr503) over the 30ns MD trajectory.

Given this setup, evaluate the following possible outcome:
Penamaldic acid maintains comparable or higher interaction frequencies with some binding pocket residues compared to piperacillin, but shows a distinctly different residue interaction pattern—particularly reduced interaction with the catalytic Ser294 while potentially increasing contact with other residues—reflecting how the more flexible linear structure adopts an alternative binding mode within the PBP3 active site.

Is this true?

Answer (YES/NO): NO